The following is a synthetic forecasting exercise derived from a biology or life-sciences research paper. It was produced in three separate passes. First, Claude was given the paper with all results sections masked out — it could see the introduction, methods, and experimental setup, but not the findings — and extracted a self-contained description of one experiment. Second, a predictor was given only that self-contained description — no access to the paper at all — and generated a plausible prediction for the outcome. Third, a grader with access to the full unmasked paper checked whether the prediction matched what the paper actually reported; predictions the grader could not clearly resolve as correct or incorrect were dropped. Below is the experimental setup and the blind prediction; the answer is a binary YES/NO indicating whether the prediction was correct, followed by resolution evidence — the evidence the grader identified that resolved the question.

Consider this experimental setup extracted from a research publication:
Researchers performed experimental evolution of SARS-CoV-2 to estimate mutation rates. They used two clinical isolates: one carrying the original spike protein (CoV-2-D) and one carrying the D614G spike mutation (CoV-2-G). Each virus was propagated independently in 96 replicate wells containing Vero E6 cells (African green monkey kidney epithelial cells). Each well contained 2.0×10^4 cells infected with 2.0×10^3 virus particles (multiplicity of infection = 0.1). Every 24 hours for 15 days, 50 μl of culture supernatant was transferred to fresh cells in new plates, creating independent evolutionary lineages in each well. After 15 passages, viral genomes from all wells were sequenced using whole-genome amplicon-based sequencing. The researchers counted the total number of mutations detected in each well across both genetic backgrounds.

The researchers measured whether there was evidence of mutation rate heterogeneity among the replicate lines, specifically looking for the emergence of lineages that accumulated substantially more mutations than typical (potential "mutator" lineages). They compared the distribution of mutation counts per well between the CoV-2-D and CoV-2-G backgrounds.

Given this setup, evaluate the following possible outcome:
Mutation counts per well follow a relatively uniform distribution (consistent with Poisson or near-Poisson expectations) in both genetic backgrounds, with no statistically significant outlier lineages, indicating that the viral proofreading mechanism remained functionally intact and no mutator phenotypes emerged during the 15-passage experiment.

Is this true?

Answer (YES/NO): NO